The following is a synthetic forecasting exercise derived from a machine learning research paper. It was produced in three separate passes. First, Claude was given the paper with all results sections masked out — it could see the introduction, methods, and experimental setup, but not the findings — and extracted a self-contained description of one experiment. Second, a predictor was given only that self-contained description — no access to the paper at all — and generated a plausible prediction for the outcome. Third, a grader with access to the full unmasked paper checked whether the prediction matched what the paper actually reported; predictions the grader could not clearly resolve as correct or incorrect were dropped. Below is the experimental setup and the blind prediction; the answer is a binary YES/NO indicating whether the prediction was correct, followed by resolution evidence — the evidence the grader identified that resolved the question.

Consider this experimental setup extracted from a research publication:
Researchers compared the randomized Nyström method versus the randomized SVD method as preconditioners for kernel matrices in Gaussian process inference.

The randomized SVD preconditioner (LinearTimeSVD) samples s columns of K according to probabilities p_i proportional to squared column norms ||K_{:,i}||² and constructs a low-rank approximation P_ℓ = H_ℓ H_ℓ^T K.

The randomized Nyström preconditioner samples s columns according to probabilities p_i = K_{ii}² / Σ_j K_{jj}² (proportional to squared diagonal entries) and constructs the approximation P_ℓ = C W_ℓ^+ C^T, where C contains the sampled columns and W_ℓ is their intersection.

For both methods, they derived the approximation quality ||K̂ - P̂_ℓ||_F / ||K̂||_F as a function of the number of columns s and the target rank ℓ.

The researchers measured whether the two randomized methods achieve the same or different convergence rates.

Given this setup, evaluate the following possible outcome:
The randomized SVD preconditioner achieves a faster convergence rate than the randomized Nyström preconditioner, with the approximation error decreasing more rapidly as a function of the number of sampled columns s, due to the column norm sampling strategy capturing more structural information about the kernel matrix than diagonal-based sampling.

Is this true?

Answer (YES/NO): NO